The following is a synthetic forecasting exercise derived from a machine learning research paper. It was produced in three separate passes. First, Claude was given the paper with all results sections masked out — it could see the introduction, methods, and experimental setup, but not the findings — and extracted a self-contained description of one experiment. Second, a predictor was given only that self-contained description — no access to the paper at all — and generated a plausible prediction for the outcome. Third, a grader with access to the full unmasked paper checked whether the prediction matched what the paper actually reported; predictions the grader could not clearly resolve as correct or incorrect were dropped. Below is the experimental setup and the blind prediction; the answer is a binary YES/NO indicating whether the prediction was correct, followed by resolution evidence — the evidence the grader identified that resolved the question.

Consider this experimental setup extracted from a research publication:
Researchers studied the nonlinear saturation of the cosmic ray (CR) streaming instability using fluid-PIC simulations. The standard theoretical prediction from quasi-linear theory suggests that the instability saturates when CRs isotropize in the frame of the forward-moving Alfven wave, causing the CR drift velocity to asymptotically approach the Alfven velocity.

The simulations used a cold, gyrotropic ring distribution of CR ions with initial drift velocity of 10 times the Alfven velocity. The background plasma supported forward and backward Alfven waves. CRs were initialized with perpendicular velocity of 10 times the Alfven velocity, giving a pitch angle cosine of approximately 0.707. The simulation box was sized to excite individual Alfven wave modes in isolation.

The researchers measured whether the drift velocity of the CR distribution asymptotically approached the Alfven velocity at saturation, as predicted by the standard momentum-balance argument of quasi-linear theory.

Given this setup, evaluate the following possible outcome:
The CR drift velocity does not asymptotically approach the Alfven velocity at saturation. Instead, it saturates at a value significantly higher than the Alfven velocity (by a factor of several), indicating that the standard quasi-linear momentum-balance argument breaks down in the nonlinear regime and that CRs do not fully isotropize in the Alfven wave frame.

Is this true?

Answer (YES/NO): YES